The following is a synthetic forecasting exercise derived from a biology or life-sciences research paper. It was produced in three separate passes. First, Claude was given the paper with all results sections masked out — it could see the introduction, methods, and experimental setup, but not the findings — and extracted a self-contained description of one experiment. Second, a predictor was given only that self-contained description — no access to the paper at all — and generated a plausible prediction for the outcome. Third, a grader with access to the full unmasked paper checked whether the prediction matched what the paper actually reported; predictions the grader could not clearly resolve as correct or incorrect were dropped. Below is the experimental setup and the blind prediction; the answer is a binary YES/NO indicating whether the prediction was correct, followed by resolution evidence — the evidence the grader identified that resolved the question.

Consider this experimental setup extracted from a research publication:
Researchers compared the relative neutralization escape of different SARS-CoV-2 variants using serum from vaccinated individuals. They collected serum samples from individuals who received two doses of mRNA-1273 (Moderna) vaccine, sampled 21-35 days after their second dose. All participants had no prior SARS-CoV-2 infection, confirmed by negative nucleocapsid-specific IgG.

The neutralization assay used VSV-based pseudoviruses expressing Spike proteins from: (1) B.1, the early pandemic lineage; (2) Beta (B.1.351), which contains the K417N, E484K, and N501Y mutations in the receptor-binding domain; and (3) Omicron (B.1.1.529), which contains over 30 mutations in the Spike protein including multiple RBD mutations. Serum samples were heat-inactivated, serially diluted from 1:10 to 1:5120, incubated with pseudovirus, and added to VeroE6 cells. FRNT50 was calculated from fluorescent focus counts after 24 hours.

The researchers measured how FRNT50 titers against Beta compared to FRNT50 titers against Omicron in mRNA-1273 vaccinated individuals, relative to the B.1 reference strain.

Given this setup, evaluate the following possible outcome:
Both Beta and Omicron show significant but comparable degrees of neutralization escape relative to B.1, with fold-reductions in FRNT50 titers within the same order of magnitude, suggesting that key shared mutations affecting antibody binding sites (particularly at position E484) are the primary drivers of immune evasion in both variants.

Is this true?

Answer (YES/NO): NO